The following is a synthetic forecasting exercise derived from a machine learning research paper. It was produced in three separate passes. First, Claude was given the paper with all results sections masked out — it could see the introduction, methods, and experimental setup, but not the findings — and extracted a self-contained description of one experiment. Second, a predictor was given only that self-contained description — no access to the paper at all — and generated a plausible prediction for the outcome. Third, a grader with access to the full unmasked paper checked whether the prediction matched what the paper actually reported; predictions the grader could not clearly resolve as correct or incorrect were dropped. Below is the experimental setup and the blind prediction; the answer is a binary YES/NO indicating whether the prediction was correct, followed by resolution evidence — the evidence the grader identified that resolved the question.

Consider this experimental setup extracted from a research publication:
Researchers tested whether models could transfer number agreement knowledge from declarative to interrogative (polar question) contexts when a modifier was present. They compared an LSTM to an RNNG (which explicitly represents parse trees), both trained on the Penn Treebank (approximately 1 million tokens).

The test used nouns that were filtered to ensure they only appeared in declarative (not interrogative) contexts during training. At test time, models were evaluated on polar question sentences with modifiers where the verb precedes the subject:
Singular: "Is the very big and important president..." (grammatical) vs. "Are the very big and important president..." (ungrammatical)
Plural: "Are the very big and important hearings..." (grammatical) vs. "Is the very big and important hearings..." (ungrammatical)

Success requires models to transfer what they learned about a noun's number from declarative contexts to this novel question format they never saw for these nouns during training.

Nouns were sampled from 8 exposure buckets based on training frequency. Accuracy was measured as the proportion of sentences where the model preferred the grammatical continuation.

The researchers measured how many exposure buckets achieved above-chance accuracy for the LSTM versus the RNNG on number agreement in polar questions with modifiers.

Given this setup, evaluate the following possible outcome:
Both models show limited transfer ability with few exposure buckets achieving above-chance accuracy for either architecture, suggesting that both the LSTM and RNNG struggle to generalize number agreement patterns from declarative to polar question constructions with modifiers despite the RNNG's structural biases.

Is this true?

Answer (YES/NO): NO